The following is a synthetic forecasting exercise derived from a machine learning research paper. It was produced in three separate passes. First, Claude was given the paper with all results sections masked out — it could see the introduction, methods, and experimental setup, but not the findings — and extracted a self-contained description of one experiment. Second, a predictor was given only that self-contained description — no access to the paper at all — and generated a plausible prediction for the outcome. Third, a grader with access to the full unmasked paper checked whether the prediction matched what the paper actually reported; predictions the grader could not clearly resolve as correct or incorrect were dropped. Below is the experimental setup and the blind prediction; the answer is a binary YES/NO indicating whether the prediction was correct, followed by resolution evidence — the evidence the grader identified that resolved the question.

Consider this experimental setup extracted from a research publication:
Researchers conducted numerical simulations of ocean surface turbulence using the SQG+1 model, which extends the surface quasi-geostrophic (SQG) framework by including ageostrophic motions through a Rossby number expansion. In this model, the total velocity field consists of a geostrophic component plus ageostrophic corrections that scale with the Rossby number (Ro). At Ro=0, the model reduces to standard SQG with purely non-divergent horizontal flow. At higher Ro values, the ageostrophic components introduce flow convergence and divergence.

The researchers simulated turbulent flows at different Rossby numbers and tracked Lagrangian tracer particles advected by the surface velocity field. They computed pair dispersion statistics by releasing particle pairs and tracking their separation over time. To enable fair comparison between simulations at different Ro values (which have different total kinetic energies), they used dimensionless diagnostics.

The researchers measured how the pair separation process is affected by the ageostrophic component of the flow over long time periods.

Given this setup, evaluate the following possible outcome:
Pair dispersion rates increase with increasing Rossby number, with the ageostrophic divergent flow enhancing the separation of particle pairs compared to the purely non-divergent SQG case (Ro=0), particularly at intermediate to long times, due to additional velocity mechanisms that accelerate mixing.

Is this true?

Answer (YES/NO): NO